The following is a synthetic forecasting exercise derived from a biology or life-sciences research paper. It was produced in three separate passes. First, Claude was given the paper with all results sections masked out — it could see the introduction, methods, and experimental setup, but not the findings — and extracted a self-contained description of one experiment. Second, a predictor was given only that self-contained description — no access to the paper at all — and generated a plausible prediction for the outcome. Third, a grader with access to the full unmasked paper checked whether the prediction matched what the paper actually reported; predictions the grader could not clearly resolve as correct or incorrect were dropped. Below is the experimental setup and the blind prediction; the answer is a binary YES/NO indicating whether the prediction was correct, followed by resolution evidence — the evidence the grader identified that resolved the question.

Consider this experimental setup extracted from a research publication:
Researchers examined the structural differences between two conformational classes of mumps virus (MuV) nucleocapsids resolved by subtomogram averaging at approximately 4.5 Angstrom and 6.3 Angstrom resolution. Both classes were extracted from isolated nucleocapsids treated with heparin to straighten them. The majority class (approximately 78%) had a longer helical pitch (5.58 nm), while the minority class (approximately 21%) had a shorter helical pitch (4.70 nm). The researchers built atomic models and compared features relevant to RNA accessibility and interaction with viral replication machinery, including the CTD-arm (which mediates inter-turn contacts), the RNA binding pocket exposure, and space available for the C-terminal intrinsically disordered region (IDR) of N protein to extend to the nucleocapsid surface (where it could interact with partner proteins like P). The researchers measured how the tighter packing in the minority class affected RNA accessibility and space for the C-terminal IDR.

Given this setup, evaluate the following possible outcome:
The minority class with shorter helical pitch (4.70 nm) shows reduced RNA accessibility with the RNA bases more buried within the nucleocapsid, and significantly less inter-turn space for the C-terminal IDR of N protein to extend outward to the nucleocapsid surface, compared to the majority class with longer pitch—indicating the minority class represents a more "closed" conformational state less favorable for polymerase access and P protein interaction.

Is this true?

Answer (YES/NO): YES